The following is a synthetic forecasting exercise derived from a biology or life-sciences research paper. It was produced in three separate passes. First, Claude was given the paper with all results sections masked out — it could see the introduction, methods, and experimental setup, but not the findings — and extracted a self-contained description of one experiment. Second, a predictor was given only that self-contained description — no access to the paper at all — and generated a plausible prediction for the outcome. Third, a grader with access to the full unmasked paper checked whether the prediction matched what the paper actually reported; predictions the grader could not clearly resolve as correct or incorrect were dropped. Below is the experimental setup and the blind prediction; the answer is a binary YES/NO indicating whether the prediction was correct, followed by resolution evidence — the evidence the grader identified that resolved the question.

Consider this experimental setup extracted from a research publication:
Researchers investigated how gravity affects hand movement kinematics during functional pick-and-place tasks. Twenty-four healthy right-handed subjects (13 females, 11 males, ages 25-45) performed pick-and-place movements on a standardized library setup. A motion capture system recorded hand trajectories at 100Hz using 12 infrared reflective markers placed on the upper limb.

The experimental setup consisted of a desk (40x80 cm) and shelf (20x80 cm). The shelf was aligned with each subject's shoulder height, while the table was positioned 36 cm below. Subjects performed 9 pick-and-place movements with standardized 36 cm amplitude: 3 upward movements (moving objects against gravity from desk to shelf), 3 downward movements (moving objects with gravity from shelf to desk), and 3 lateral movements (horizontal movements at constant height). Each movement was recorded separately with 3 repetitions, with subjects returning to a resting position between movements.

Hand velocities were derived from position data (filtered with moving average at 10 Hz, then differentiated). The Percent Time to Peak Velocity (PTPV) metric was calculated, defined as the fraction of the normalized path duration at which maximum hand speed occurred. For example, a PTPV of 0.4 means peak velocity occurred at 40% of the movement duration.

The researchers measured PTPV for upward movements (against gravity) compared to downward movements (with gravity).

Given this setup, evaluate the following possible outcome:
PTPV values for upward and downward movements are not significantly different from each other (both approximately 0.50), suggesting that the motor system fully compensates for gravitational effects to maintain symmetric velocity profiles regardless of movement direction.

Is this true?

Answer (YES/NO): NO